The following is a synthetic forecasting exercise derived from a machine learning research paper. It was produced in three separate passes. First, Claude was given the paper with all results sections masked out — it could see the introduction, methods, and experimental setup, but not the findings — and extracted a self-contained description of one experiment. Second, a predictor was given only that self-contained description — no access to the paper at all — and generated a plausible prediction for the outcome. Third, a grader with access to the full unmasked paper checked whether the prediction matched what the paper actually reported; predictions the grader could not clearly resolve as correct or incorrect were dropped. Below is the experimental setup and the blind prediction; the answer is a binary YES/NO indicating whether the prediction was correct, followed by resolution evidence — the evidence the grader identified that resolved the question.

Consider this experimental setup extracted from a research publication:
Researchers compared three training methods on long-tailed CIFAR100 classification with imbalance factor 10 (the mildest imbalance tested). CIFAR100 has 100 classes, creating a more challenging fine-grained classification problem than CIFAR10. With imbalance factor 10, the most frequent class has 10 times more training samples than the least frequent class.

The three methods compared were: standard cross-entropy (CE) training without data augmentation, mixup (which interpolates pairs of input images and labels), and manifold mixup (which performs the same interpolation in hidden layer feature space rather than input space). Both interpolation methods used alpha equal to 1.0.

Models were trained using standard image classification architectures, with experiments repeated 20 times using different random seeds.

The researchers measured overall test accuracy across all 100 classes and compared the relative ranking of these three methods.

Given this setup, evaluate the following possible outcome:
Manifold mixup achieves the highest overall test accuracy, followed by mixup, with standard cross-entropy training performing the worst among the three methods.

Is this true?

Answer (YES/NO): NO